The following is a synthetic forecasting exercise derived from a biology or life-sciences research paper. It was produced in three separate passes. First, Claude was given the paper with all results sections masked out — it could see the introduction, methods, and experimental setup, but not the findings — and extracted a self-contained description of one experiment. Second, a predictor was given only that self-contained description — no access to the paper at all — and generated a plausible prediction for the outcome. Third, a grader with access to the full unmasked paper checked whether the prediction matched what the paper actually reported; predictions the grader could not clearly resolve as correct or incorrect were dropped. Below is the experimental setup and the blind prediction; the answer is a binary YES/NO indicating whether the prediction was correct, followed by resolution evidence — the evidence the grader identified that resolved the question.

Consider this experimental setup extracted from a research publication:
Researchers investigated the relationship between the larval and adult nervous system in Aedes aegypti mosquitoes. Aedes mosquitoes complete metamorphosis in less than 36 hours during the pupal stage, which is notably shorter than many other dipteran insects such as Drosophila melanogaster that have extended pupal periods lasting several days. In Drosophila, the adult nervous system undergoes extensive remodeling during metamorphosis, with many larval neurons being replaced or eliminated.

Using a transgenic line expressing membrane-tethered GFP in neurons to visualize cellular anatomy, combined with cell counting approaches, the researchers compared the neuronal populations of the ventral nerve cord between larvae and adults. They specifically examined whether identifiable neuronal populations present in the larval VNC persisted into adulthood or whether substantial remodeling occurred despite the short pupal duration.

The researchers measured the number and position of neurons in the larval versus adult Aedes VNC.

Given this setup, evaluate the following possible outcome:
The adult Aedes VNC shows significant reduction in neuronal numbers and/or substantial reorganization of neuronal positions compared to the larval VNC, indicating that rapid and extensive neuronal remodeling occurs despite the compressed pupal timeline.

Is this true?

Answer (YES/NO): NO